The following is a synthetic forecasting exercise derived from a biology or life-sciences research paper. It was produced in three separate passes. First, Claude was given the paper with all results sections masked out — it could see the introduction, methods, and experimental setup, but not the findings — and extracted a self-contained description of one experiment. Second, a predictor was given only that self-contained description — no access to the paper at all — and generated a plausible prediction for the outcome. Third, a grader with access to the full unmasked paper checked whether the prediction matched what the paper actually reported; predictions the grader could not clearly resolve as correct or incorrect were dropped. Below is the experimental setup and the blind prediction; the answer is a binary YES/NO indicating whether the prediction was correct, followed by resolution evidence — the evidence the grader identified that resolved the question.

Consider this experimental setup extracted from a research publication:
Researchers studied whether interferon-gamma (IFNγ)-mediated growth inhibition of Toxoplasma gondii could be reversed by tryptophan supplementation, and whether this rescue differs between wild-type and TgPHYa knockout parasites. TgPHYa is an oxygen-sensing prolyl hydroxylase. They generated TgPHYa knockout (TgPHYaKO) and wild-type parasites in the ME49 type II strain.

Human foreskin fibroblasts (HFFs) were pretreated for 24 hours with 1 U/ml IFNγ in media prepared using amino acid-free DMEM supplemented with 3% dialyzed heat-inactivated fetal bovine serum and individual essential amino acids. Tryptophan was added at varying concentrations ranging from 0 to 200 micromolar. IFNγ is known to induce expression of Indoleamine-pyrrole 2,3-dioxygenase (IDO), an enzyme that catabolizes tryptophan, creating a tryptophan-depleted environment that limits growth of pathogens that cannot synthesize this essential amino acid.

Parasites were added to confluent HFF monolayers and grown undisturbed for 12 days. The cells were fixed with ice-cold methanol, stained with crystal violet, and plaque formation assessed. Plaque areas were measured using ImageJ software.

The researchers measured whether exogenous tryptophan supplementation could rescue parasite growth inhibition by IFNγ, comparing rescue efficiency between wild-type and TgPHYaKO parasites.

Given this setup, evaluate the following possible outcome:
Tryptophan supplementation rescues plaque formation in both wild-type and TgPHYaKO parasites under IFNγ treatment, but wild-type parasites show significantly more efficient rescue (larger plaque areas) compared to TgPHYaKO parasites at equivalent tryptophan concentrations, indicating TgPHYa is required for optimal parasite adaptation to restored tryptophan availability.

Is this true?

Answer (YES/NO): YES